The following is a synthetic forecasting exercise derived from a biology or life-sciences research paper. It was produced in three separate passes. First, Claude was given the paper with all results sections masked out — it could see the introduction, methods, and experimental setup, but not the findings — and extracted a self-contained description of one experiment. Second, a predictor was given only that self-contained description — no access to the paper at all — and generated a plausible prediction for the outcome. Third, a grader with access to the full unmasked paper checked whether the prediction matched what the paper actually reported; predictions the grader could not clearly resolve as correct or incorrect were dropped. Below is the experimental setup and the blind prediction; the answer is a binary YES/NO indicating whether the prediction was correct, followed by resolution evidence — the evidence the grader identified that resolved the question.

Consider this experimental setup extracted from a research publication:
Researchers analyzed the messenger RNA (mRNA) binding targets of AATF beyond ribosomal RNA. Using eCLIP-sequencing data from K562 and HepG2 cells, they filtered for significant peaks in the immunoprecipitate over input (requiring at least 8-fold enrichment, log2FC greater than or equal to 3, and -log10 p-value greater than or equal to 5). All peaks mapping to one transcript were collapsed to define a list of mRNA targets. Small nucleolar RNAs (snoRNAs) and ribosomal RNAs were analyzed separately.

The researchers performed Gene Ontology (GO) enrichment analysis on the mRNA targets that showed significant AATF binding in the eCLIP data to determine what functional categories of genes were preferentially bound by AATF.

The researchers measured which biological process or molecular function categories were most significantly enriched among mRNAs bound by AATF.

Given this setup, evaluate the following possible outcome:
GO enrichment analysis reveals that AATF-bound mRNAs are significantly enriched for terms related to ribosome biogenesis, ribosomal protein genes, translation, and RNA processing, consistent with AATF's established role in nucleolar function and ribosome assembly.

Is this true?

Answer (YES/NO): YES